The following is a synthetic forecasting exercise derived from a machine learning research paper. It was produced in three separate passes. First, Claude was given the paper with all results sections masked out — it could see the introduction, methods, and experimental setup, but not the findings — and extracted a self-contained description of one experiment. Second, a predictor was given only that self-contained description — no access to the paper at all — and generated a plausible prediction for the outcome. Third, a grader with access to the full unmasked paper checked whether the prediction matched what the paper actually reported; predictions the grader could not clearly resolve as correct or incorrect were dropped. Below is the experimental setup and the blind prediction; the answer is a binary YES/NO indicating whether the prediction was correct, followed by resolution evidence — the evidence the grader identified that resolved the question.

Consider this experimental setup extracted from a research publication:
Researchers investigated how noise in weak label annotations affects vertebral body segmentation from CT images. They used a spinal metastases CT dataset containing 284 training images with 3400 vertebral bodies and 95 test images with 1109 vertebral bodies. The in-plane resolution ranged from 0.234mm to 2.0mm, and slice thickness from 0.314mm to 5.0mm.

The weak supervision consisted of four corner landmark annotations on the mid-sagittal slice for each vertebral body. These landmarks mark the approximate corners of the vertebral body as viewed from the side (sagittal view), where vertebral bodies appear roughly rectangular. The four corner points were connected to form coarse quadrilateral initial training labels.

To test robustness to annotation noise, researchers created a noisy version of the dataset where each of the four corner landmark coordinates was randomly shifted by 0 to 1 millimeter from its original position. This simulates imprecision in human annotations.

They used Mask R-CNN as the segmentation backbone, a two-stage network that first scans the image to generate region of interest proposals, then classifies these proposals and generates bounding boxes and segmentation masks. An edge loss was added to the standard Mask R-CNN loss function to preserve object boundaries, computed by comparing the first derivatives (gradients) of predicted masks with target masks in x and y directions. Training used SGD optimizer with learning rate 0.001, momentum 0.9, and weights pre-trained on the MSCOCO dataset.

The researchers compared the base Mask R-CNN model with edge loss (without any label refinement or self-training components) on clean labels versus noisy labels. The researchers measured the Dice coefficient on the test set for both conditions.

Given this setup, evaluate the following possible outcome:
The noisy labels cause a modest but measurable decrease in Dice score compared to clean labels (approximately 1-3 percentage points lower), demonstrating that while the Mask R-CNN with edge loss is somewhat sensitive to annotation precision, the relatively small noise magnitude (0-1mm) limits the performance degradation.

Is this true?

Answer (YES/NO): YES